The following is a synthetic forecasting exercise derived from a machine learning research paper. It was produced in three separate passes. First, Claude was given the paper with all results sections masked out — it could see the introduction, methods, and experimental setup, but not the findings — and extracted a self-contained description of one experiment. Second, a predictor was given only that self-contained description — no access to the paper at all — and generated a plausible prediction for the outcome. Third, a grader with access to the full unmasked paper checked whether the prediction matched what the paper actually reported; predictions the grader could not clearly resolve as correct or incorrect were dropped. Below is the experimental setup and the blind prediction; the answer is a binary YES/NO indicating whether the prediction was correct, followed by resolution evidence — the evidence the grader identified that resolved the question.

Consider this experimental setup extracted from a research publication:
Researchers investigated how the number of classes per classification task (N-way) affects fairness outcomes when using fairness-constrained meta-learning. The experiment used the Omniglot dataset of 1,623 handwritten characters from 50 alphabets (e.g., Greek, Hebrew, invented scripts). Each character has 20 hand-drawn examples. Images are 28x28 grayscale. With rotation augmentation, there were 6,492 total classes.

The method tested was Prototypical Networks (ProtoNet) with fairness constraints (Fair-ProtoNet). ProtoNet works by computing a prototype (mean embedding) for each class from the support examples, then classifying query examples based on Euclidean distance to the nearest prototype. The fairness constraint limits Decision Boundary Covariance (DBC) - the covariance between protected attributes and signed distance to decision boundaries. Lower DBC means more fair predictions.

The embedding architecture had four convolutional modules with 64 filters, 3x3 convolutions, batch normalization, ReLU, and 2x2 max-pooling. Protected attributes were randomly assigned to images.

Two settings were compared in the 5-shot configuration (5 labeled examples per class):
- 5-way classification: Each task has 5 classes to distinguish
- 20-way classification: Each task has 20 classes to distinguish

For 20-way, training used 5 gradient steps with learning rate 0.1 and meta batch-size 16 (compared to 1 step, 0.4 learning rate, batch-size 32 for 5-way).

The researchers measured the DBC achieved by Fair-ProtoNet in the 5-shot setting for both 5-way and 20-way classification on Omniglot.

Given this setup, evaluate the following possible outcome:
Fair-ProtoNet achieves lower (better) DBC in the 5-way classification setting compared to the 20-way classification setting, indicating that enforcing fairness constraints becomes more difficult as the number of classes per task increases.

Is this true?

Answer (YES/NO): NO